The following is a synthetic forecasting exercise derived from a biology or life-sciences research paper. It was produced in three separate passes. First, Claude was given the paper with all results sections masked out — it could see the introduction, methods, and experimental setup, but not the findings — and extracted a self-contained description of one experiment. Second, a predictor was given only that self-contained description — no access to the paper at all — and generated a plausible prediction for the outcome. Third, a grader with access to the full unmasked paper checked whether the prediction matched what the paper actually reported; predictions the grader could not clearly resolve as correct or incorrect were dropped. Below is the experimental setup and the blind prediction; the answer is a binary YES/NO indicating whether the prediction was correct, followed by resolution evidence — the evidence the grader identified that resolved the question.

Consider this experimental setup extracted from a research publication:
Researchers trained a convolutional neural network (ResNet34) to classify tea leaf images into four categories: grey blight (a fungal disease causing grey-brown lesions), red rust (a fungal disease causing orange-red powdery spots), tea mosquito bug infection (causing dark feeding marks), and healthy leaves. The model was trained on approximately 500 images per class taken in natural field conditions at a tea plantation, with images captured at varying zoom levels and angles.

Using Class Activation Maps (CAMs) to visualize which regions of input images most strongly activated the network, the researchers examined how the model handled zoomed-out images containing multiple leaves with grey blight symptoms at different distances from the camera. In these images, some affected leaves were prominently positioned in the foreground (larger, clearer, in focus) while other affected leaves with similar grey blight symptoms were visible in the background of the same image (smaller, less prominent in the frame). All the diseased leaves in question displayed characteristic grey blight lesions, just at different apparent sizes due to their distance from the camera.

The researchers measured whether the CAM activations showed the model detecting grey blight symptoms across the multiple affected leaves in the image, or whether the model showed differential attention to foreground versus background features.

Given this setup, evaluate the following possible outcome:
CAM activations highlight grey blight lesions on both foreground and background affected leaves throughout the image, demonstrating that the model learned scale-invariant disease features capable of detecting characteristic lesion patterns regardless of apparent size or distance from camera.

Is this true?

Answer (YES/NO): NO